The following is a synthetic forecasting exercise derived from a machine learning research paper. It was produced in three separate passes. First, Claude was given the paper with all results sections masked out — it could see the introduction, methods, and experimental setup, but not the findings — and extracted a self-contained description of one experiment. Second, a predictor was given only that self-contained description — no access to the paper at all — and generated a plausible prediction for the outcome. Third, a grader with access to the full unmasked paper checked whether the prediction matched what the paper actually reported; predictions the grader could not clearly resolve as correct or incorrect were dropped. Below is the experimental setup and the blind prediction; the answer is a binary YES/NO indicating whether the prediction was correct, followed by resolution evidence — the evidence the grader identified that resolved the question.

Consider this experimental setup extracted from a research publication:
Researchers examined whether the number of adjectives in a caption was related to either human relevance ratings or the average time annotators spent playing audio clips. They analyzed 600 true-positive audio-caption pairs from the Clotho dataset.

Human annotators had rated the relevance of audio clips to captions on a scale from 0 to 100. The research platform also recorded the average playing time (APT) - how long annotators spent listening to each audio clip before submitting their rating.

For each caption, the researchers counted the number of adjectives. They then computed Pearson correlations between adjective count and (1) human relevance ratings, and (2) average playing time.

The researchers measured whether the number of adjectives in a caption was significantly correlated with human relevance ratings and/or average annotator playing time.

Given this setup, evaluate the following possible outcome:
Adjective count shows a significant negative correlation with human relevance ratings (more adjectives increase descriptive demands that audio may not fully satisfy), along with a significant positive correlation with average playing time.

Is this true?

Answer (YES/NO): NO